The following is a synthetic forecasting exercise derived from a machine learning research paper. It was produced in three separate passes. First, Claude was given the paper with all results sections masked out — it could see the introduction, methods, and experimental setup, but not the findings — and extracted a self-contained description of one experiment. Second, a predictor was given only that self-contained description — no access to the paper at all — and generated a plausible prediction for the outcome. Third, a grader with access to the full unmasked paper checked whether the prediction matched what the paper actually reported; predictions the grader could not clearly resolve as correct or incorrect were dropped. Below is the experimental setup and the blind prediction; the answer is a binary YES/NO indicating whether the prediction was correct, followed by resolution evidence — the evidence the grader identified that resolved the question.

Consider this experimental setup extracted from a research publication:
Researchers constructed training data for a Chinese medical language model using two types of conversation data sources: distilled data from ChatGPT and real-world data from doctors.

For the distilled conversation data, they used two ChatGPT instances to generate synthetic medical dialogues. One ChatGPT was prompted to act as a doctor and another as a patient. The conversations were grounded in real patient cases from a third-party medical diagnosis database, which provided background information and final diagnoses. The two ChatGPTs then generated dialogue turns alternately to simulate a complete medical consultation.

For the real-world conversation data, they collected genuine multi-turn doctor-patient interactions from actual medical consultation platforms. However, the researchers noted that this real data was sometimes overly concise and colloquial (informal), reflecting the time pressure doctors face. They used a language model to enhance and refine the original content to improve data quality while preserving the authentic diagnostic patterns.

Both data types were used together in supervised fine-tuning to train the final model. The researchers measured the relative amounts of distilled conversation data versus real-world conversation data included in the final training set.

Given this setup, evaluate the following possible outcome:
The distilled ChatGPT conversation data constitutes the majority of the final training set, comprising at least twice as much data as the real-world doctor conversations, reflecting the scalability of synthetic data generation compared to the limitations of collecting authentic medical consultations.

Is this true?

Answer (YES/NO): YES